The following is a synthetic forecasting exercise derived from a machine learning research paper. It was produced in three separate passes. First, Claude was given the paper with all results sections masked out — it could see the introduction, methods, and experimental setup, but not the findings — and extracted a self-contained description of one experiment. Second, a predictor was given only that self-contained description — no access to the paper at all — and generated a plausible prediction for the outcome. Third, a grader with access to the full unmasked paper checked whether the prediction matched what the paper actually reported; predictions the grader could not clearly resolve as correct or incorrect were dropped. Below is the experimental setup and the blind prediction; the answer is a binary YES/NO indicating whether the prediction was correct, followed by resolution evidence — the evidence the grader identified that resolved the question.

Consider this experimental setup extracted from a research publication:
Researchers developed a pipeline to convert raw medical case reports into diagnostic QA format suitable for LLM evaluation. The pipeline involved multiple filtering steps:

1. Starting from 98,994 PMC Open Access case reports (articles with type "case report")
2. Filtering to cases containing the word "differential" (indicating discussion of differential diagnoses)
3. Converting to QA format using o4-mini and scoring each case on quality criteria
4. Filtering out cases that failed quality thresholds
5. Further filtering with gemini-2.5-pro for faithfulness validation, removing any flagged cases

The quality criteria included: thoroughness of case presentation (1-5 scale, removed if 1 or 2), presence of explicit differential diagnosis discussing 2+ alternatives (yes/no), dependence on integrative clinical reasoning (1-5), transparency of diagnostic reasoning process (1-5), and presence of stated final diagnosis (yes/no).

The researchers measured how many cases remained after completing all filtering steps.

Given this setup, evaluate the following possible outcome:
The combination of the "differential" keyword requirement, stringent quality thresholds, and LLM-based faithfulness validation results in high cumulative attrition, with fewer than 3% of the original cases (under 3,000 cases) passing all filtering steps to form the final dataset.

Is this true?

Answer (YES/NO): NO